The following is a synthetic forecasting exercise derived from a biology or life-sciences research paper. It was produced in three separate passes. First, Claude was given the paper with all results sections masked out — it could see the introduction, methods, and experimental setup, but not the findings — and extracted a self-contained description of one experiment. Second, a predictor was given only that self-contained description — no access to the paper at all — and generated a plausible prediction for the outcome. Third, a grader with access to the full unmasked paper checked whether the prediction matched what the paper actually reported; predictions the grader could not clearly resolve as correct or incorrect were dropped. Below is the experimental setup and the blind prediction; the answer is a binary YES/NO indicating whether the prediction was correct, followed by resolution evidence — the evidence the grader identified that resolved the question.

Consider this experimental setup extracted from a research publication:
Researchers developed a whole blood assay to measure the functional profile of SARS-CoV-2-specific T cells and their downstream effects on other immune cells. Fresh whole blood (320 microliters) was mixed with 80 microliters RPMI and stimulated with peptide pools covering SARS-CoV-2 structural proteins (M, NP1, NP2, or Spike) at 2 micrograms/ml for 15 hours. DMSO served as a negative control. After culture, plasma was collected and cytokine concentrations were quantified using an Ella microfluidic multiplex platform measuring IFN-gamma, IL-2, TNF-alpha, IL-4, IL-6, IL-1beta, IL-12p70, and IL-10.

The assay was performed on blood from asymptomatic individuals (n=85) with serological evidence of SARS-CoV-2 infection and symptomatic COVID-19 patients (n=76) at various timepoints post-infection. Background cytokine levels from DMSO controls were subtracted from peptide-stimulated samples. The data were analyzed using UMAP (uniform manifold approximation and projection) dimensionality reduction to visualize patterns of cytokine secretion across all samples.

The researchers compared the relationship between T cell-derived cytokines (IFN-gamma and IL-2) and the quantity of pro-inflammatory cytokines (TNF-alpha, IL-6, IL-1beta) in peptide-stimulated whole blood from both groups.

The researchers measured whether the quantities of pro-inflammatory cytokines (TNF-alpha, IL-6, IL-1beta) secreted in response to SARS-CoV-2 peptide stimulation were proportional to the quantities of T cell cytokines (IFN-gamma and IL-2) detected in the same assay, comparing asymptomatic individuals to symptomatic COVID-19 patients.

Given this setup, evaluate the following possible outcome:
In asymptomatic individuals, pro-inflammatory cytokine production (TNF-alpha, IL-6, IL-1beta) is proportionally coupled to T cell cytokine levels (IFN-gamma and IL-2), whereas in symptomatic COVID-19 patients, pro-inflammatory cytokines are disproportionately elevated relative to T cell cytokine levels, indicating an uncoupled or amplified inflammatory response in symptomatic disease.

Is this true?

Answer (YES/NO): YES